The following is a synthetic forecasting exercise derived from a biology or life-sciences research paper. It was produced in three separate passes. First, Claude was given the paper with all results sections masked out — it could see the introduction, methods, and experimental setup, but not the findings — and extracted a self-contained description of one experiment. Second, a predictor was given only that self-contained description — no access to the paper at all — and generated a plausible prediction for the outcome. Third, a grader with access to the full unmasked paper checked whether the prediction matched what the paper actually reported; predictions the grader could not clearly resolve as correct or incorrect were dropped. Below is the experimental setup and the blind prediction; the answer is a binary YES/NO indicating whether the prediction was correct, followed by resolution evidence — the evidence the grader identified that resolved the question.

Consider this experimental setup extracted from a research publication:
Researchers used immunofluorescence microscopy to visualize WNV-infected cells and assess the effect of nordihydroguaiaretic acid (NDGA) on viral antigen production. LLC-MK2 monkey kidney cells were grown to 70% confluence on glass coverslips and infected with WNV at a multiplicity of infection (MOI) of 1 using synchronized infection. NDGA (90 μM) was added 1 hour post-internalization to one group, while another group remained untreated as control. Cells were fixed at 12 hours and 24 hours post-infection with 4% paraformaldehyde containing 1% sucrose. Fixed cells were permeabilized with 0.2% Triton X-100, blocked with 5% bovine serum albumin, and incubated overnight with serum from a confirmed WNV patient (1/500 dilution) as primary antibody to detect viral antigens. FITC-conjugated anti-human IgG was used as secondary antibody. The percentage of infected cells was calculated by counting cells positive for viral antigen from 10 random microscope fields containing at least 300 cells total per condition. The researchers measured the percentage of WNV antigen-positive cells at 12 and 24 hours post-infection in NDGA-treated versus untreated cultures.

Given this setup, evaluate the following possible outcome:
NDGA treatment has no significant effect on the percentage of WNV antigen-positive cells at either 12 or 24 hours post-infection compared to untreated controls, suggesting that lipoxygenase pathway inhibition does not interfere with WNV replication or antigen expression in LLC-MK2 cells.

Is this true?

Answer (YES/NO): NO